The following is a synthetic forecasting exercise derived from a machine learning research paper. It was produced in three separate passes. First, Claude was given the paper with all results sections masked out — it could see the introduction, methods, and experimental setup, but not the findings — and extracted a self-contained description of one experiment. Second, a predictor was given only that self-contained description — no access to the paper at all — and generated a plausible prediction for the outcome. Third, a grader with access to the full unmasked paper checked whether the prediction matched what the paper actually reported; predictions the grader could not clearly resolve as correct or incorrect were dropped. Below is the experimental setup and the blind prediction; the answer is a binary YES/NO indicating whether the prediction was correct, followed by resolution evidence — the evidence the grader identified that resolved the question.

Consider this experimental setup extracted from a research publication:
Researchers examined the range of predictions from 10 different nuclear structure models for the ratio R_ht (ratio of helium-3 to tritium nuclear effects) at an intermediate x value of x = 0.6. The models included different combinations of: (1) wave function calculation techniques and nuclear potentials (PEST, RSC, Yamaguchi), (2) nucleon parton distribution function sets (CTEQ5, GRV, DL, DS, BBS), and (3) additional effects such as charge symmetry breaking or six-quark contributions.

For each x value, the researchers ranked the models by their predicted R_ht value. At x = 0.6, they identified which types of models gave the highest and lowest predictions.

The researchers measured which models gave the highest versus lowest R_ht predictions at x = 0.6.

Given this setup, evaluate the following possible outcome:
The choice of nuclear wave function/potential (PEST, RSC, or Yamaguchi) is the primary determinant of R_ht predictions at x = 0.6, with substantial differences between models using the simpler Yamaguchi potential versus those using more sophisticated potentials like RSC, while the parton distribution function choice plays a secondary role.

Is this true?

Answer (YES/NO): NO